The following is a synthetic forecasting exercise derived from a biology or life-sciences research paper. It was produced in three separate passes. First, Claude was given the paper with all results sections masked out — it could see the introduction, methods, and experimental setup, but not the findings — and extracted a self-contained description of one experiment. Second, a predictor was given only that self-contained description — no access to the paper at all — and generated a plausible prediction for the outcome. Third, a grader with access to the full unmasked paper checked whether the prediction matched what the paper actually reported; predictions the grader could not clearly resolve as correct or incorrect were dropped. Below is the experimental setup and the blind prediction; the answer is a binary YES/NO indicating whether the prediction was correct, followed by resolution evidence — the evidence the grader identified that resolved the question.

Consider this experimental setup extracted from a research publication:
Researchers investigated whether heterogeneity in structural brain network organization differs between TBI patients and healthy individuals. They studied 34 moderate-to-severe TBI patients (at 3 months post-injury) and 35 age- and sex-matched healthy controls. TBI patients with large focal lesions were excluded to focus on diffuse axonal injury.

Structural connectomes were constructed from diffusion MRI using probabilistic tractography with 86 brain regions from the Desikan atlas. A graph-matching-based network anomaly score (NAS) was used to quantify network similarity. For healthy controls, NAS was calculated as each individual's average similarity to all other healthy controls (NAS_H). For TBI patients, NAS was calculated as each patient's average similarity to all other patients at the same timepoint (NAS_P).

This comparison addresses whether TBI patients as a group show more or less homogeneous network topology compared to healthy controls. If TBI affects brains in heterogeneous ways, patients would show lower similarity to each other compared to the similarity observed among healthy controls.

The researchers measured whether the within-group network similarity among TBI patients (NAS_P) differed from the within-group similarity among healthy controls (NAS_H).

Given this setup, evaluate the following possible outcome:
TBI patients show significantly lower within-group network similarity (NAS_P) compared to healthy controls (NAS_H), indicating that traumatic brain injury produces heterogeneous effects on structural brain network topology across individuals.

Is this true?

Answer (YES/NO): YES